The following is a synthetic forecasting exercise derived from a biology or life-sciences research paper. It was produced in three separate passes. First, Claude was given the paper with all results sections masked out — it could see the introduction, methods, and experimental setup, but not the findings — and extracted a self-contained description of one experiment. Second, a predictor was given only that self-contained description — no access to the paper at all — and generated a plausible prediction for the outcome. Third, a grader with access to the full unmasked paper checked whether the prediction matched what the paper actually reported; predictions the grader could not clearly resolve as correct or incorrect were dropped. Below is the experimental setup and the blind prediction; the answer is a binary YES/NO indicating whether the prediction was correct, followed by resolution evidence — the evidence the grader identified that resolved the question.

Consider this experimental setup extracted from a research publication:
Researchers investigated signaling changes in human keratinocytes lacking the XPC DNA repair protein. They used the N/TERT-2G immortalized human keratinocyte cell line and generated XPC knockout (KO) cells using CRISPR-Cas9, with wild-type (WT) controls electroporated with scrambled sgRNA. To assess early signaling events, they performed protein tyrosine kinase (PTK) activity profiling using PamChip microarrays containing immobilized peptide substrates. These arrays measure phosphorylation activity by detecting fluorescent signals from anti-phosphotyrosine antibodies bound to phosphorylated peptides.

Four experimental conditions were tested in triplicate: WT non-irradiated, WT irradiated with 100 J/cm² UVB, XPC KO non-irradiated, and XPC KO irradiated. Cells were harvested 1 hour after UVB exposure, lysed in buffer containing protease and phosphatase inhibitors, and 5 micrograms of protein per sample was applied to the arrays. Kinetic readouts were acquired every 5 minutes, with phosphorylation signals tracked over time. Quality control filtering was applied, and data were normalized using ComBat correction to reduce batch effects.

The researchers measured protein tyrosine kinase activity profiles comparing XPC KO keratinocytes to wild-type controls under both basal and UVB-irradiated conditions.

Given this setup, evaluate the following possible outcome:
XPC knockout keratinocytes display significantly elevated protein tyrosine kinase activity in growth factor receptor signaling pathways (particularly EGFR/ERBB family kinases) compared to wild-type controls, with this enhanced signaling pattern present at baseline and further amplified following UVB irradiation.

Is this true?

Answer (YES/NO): NO